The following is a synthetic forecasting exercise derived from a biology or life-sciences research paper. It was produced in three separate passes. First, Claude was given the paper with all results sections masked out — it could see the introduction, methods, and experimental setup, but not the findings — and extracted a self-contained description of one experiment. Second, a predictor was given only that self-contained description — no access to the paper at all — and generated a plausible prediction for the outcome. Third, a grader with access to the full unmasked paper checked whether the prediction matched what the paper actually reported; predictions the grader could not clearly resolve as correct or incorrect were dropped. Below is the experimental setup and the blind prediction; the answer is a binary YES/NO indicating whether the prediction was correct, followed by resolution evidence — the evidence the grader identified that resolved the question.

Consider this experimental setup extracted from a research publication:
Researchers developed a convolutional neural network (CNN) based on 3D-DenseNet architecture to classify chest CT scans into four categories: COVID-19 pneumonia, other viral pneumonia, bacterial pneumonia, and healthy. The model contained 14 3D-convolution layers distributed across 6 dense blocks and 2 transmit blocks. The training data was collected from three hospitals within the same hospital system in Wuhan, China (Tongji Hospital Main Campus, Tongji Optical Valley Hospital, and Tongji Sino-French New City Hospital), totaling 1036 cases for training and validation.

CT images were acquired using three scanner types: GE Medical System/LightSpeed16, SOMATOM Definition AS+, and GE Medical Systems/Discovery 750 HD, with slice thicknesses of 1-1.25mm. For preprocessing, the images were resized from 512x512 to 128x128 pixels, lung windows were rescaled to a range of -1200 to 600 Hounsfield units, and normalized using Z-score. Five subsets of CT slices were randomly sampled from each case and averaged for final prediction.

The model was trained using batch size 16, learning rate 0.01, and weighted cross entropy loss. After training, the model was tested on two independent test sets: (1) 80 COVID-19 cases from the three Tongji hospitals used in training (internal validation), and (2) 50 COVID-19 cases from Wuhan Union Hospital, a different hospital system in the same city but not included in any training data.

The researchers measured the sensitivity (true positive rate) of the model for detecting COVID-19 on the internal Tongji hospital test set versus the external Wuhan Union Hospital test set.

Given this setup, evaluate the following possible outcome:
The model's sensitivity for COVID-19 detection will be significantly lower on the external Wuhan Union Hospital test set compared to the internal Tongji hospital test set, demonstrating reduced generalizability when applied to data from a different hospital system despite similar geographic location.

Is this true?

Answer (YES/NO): YES